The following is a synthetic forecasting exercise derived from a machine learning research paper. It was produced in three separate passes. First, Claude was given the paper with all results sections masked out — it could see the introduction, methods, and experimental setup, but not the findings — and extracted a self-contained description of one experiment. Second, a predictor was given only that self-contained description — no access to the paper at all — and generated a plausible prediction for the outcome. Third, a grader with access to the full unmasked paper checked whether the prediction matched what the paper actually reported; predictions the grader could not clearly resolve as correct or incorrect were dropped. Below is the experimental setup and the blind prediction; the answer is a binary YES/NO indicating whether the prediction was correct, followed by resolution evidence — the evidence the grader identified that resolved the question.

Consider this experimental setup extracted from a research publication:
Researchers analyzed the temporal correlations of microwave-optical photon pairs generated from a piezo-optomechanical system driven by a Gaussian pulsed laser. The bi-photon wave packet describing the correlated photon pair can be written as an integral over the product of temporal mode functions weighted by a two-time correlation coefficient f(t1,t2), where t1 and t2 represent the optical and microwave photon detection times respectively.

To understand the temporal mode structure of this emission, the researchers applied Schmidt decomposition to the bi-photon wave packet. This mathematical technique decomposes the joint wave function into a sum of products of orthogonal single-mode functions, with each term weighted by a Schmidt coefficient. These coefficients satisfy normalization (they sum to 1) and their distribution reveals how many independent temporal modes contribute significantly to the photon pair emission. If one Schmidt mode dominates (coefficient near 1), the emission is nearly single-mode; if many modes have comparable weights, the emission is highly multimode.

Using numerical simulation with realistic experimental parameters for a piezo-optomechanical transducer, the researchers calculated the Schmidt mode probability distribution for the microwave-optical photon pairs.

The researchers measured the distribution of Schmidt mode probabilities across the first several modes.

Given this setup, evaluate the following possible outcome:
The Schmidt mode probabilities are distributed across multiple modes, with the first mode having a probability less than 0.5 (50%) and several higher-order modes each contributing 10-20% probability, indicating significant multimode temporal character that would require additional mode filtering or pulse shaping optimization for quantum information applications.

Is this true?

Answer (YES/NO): NO